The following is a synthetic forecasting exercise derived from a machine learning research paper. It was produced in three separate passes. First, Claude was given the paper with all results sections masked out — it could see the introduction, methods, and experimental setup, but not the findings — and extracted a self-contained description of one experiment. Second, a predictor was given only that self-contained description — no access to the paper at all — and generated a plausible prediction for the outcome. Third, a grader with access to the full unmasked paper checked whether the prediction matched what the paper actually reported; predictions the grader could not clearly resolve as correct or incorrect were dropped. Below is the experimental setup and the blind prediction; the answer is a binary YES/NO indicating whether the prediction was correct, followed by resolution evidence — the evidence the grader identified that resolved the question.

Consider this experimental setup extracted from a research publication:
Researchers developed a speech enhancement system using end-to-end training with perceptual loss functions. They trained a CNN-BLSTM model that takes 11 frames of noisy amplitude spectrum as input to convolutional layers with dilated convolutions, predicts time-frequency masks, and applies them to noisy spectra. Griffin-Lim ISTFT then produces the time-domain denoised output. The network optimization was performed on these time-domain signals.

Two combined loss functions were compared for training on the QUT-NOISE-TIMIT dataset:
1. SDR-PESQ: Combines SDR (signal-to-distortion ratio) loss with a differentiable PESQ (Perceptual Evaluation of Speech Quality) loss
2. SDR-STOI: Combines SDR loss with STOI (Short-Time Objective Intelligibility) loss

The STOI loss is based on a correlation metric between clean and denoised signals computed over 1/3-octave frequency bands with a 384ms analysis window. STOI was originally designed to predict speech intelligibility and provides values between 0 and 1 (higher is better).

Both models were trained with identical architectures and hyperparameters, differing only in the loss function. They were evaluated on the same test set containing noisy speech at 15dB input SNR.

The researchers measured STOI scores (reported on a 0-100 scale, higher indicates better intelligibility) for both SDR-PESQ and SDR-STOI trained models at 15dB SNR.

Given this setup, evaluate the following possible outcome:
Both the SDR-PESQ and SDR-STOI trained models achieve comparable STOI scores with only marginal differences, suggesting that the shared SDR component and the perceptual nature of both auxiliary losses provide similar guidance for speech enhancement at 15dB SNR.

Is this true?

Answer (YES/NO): YES